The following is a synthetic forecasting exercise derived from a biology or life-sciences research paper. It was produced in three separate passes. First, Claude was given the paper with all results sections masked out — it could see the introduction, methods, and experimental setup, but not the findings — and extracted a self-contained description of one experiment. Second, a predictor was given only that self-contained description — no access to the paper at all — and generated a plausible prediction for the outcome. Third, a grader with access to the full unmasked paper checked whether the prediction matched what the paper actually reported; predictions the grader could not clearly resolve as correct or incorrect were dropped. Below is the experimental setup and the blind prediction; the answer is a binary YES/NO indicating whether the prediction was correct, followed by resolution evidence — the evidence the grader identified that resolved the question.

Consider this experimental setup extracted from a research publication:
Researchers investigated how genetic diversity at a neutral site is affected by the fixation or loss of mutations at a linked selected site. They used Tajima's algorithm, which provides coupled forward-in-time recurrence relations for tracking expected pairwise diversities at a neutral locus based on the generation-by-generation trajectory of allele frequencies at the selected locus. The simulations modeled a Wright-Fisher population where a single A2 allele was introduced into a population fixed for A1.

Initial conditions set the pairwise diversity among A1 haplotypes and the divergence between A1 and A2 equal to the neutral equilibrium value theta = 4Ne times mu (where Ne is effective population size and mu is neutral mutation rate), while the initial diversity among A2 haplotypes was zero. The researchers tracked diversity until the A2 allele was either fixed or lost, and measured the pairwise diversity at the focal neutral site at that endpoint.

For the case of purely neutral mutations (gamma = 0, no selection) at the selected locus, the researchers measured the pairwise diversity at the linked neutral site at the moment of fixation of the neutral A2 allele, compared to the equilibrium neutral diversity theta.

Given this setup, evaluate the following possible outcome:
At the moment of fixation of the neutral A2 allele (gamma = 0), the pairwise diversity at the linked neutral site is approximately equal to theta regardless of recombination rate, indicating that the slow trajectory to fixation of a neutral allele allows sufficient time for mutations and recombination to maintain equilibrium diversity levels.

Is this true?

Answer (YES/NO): NO